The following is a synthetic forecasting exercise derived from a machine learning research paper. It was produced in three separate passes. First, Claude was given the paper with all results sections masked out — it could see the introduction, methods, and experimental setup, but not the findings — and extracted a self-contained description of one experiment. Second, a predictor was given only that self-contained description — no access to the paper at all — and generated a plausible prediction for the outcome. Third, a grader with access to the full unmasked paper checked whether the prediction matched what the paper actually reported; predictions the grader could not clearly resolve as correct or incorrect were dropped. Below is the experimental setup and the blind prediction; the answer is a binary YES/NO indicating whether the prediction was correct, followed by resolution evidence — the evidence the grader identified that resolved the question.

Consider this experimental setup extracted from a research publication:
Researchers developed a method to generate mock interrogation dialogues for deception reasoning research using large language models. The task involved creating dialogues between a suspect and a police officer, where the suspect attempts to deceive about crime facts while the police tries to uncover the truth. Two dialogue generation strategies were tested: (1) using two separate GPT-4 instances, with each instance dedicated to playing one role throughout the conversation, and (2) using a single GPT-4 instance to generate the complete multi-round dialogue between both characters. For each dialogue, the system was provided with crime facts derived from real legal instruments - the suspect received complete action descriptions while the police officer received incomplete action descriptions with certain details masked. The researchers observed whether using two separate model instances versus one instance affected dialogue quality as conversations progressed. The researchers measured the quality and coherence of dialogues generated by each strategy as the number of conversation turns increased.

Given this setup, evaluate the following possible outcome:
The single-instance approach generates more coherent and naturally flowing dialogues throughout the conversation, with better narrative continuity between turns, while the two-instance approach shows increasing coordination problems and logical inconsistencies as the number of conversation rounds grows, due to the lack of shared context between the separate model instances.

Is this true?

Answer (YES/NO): YES